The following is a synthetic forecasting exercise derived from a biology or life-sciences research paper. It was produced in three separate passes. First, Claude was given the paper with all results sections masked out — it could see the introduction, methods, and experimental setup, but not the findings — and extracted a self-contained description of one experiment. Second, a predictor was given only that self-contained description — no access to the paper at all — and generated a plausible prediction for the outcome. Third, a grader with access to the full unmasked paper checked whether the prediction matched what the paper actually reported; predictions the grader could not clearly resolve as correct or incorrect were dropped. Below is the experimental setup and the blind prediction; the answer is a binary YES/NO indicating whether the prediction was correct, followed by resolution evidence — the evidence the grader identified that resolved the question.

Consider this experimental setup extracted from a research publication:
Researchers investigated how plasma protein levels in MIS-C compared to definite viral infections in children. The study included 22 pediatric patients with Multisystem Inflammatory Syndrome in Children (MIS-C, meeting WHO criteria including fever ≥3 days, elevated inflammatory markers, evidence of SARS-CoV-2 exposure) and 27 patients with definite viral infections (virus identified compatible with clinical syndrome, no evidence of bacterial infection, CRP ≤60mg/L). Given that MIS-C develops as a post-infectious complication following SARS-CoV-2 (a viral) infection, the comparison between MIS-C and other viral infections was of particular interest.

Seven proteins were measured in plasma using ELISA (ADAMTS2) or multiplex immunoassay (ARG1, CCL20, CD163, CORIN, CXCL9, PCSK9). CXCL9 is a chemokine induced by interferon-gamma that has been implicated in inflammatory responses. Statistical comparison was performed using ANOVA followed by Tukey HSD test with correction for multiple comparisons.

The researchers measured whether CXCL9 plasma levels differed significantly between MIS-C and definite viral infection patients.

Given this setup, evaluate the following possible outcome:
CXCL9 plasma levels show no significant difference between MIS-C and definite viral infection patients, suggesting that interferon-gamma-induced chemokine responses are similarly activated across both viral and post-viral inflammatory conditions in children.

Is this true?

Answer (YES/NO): YES